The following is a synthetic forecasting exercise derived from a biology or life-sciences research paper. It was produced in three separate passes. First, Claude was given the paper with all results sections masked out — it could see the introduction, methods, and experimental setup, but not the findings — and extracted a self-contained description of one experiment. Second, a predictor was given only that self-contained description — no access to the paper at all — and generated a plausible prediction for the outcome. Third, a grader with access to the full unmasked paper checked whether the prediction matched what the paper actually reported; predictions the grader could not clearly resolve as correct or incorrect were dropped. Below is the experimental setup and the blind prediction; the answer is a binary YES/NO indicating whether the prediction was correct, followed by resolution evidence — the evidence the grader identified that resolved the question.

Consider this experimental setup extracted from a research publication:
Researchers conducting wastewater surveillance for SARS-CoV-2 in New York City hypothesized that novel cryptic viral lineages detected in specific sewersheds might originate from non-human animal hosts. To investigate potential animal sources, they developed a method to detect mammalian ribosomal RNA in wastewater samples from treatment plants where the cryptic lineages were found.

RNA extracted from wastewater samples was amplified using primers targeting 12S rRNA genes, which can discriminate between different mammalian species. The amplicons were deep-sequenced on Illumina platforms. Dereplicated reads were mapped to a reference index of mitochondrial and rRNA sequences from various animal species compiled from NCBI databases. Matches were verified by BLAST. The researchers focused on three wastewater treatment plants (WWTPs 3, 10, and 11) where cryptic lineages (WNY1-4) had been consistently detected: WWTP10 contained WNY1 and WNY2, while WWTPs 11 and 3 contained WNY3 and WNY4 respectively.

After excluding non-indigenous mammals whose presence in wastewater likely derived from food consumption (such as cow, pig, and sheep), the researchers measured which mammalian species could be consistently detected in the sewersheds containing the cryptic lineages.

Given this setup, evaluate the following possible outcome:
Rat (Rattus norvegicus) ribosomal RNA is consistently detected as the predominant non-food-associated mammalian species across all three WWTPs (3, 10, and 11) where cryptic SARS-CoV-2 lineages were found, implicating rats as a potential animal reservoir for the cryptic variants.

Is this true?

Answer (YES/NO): NO